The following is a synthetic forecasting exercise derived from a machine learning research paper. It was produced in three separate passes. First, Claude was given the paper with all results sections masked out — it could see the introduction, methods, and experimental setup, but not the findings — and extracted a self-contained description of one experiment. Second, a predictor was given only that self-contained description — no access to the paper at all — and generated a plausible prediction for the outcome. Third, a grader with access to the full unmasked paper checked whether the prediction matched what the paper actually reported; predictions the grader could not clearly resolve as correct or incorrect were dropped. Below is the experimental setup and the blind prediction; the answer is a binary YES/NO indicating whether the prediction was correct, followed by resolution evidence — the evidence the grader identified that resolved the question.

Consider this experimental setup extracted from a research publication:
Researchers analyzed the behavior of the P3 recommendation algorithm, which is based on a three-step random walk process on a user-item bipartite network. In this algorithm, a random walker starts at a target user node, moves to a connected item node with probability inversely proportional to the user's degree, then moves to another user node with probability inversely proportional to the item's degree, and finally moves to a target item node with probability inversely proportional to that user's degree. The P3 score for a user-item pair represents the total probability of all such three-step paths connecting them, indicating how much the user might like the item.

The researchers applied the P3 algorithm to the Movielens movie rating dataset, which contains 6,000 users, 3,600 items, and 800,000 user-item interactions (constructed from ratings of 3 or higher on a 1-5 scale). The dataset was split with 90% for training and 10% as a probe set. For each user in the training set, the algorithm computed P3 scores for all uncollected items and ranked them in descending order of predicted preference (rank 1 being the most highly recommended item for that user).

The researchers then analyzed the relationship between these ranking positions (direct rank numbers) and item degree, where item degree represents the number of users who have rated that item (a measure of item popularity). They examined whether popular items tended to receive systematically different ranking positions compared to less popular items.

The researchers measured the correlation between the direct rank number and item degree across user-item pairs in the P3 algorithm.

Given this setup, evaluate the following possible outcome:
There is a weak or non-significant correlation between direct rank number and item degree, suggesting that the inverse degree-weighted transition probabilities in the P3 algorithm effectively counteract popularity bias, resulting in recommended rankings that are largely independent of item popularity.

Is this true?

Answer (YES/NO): NO